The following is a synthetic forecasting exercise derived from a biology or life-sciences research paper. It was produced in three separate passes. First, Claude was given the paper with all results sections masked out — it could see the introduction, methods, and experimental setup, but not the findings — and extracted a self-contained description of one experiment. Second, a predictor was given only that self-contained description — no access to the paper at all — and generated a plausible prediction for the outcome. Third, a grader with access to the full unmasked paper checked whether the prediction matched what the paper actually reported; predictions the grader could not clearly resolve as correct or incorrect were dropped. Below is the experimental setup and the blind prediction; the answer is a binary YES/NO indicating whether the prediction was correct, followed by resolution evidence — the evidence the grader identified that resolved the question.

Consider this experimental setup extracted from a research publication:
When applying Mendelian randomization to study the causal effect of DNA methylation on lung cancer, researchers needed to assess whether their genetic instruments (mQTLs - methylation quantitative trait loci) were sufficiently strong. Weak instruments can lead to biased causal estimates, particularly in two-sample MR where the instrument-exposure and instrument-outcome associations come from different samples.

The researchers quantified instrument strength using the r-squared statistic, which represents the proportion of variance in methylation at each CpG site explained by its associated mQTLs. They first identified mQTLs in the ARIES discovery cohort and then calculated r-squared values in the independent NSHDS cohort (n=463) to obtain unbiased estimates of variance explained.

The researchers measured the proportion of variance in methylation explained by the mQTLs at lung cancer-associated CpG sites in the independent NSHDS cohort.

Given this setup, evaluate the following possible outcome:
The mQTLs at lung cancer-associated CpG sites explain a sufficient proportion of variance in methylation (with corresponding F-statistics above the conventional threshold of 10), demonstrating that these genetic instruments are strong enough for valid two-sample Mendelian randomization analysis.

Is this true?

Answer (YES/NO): YES